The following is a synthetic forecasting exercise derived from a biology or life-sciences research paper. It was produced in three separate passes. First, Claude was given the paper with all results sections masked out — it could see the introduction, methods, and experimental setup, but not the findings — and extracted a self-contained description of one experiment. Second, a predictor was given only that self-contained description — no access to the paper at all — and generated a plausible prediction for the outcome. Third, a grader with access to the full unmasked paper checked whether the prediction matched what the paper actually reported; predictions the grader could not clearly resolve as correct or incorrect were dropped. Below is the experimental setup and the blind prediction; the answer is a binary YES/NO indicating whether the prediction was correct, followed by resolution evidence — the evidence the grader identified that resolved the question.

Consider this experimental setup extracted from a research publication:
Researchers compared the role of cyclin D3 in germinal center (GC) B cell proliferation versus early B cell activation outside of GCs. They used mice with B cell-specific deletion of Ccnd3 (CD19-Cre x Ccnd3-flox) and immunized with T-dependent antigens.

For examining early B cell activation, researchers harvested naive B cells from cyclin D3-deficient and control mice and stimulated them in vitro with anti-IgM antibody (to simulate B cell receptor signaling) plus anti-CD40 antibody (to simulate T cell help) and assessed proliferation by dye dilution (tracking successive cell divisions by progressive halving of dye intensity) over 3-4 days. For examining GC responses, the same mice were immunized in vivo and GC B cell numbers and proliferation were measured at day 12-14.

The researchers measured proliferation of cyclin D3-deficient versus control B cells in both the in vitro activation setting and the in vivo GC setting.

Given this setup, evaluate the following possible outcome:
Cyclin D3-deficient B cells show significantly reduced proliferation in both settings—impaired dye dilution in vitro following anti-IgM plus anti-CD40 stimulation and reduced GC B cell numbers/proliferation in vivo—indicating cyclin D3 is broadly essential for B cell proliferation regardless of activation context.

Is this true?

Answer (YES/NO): NO